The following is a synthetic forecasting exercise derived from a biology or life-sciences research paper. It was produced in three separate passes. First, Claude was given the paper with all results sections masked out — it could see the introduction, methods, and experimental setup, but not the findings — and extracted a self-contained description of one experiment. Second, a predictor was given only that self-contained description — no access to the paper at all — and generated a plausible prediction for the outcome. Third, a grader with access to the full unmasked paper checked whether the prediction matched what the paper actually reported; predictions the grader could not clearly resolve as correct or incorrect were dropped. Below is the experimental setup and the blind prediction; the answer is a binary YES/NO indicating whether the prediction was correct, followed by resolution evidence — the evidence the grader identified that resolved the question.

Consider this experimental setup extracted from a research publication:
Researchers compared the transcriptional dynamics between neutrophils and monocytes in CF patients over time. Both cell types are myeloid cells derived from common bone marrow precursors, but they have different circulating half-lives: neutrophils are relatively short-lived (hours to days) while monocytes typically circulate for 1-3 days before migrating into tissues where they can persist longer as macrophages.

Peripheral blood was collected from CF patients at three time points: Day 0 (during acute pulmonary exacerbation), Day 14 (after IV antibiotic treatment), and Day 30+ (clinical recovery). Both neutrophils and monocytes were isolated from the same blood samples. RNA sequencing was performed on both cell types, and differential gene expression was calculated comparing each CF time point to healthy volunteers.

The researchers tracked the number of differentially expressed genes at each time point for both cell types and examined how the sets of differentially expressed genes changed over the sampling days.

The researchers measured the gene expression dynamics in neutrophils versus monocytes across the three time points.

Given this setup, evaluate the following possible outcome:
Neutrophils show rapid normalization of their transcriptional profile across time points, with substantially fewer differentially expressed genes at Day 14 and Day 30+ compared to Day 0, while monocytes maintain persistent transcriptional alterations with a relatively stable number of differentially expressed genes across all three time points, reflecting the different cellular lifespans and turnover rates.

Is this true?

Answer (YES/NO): NO